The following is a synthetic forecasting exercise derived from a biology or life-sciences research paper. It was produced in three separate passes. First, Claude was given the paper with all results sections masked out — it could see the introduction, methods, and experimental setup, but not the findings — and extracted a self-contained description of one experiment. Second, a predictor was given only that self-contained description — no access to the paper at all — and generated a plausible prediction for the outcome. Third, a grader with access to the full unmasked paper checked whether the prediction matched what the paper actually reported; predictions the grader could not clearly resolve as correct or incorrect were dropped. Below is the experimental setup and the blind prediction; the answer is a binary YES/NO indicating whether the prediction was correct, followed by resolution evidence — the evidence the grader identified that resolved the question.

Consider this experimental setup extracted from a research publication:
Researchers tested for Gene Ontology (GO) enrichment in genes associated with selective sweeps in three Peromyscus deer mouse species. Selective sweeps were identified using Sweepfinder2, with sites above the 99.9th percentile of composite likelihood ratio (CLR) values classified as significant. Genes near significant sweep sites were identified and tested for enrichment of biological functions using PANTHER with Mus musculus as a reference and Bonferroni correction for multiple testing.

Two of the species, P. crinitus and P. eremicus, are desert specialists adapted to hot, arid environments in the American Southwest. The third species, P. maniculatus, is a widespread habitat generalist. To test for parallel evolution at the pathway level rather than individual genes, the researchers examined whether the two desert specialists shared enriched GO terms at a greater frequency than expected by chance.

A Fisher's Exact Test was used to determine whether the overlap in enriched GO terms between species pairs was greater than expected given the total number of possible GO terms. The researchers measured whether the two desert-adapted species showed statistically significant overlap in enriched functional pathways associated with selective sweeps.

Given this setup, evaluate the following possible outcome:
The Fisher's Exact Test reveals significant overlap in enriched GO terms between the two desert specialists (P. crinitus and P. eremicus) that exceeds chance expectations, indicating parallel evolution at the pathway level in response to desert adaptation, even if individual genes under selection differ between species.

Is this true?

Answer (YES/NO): NO